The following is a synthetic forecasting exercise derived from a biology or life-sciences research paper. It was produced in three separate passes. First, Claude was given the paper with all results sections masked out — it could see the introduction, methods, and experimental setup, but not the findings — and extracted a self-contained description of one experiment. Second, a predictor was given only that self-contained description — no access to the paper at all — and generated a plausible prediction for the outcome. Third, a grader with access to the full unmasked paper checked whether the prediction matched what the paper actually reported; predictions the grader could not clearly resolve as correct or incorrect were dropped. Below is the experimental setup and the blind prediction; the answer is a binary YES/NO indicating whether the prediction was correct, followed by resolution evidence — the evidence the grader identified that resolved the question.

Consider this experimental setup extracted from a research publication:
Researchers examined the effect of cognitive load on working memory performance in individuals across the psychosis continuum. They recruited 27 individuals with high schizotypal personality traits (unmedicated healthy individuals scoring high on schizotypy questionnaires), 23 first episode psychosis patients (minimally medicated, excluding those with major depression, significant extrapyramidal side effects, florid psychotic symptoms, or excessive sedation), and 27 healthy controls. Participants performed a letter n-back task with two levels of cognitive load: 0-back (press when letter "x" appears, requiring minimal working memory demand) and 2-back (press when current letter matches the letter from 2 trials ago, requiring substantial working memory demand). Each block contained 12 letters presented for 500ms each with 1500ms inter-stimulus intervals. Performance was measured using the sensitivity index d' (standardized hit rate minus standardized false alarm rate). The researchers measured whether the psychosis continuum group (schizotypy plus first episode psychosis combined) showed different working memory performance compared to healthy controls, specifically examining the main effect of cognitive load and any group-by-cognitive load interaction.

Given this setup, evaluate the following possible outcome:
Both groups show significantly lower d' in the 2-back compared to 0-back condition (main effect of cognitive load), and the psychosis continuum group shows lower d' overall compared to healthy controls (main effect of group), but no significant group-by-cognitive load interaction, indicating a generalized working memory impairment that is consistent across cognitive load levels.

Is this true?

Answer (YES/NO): NO